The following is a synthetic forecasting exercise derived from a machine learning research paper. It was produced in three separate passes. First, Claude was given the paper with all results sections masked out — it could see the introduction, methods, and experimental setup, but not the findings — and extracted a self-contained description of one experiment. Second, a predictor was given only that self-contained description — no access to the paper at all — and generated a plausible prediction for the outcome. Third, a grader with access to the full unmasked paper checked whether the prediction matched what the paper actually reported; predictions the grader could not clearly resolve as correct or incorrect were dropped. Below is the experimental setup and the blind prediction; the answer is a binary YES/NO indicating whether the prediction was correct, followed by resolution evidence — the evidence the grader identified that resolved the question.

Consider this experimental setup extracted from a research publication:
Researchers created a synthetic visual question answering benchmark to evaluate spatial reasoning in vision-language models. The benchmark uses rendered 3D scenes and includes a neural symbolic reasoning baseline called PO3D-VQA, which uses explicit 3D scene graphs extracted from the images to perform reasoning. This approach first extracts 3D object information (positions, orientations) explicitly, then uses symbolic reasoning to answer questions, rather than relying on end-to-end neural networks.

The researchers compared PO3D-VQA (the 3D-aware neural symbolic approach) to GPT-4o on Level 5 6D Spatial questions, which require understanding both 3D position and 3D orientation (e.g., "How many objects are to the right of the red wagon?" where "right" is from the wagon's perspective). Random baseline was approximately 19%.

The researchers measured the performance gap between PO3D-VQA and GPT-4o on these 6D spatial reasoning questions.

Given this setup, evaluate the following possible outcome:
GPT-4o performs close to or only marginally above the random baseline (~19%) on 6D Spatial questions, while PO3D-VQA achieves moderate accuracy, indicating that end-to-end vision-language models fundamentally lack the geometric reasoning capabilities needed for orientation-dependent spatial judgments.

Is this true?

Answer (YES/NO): NO